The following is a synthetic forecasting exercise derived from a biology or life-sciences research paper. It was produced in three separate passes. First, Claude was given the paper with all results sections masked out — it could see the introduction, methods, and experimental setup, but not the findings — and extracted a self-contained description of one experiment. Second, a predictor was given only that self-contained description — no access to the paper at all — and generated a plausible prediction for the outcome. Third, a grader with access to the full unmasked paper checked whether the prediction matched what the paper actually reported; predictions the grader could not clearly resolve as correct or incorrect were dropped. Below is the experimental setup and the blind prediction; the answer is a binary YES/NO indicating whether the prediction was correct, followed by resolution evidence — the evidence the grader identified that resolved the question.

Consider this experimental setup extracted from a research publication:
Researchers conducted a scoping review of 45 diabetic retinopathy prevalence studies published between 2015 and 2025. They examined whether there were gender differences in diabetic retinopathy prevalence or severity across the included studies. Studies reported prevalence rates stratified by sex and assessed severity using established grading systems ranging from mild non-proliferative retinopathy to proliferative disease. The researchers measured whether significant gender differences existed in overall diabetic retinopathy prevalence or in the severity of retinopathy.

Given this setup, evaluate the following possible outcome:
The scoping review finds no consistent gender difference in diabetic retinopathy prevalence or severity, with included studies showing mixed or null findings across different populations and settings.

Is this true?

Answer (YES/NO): YES